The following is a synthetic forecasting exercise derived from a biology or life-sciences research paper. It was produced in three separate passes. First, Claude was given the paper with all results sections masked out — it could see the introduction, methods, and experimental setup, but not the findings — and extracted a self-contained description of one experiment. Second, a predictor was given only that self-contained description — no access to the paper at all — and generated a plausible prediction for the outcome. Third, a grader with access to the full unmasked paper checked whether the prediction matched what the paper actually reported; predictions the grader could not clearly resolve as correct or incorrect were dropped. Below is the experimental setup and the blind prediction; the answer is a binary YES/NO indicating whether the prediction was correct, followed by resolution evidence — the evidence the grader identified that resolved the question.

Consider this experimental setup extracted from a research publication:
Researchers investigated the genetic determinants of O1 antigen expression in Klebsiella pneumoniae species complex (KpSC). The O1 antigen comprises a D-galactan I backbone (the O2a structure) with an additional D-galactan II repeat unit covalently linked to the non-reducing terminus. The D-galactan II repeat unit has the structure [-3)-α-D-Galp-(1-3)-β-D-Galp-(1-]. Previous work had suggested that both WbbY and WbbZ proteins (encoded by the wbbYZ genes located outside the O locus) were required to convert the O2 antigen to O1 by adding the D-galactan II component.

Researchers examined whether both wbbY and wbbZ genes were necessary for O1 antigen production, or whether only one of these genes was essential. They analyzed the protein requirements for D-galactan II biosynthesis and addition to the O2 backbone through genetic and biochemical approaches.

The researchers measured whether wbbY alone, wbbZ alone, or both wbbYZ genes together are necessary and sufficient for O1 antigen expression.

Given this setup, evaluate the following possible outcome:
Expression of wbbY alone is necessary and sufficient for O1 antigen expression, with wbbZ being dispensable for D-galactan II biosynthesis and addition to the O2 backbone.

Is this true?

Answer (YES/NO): YES